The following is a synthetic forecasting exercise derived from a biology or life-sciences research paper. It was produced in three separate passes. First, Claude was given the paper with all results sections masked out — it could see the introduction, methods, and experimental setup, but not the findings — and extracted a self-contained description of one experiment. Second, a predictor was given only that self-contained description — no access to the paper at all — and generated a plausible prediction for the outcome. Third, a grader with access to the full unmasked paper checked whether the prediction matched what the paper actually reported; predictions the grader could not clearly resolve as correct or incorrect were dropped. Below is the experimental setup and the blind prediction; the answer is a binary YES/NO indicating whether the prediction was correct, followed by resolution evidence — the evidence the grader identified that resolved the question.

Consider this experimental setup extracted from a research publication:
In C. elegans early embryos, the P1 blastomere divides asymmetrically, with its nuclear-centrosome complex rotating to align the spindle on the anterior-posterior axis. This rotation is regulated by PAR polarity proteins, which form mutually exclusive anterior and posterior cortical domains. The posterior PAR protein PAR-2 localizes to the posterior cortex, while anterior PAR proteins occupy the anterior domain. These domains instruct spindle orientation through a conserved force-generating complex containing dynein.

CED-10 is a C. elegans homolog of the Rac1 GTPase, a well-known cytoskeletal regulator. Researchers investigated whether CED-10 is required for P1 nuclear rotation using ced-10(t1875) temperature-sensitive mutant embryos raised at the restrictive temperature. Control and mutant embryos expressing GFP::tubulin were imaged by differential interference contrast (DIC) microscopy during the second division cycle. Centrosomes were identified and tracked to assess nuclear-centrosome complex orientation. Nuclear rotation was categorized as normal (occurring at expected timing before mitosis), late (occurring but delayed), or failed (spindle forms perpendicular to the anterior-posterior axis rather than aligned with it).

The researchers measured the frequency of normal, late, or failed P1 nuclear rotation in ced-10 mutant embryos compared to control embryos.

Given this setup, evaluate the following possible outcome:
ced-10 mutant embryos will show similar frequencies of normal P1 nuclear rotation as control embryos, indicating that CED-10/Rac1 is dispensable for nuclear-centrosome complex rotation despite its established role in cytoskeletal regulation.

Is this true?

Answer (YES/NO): NO